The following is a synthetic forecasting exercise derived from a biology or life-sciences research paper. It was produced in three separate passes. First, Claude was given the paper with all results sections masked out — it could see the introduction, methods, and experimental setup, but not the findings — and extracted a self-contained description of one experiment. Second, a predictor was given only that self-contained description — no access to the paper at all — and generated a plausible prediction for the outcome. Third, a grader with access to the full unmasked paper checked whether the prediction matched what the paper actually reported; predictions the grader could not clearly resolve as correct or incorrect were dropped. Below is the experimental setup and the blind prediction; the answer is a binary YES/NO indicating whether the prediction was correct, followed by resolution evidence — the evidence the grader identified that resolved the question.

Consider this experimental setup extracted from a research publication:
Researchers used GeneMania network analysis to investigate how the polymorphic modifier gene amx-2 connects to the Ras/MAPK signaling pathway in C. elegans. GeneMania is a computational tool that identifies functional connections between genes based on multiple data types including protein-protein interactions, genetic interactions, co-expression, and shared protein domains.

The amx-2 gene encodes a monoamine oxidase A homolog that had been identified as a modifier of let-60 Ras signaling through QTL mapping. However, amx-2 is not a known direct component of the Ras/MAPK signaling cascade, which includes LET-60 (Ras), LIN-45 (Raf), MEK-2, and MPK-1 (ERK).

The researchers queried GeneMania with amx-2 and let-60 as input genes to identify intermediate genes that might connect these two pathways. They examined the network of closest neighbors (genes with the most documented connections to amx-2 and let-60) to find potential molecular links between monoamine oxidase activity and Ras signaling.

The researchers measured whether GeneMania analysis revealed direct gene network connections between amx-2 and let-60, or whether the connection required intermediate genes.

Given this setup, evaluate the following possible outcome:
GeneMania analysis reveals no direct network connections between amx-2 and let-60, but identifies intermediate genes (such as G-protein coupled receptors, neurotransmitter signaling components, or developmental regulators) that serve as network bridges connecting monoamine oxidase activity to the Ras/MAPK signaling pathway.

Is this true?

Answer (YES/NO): YES